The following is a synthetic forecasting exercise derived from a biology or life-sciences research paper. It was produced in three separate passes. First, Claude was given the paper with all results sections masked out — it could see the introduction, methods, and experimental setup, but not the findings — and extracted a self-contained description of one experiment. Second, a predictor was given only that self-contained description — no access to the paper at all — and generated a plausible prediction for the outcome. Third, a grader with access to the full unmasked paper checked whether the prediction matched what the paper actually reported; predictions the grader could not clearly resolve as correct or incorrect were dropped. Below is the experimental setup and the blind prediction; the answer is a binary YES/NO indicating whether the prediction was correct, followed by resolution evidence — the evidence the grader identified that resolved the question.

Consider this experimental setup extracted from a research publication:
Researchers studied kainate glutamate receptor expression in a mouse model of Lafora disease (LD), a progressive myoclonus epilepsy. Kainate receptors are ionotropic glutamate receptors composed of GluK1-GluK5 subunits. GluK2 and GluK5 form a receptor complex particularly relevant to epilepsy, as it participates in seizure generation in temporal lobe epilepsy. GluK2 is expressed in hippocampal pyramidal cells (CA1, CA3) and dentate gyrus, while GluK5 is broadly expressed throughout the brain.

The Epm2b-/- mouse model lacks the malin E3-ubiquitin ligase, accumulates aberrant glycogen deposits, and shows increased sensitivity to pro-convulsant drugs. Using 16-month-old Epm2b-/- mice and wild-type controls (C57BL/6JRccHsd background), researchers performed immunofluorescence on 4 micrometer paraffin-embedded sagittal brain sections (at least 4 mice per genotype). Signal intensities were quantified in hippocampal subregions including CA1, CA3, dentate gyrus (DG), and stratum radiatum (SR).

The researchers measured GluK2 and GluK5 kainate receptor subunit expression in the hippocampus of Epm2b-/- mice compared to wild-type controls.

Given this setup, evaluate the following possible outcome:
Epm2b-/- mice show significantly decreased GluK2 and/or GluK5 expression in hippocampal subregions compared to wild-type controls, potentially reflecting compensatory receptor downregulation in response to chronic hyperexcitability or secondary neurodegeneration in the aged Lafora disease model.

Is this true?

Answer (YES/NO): NO